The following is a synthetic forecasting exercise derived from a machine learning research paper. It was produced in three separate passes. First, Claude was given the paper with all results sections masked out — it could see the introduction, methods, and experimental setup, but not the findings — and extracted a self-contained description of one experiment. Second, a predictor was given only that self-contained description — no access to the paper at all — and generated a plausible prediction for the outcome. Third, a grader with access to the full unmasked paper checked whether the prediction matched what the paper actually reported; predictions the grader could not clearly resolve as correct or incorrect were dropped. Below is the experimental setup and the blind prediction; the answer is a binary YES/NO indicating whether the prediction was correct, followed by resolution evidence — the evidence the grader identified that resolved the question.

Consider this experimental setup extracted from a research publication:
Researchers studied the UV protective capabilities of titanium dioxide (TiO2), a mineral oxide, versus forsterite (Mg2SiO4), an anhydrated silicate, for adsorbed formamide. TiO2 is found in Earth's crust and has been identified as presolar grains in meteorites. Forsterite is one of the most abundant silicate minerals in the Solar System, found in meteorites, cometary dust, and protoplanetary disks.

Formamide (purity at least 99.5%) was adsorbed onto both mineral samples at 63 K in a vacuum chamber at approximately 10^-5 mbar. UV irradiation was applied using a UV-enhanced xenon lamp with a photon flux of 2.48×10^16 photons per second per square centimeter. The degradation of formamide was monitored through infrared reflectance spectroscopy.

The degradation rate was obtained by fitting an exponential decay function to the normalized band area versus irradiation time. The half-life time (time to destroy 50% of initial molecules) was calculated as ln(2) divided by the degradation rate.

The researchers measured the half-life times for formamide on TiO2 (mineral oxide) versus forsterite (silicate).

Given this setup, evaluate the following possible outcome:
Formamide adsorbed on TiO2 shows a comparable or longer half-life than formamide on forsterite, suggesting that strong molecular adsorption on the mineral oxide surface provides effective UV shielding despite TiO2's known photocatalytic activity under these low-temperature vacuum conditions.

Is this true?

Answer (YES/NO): NO